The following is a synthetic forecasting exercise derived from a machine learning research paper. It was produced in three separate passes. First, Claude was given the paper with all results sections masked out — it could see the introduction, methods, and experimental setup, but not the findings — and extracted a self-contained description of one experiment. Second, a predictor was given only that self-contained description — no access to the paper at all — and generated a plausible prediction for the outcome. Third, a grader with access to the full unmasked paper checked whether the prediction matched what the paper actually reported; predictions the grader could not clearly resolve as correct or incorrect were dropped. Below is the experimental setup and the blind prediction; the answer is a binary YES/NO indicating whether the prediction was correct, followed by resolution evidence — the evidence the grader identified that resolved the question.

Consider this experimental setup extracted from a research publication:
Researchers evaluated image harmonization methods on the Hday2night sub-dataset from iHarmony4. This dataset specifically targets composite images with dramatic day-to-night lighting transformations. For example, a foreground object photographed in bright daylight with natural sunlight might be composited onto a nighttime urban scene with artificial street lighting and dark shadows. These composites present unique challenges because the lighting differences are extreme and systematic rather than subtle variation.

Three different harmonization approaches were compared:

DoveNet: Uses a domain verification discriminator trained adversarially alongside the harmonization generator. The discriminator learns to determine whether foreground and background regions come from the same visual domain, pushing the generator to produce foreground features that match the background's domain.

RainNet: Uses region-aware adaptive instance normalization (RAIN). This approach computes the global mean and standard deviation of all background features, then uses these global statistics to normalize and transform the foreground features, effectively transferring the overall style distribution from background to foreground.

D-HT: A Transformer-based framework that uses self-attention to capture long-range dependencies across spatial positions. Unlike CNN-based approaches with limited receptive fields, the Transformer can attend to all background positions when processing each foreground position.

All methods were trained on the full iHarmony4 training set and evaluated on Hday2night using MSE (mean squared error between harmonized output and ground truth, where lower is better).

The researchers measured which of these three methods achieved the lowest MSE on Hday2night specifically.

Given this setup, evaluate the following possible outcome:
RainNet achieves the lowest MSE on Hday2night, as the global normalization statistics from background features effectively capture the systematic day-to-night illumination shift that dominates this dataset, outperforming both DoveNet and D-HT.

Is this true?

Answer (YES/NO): NO